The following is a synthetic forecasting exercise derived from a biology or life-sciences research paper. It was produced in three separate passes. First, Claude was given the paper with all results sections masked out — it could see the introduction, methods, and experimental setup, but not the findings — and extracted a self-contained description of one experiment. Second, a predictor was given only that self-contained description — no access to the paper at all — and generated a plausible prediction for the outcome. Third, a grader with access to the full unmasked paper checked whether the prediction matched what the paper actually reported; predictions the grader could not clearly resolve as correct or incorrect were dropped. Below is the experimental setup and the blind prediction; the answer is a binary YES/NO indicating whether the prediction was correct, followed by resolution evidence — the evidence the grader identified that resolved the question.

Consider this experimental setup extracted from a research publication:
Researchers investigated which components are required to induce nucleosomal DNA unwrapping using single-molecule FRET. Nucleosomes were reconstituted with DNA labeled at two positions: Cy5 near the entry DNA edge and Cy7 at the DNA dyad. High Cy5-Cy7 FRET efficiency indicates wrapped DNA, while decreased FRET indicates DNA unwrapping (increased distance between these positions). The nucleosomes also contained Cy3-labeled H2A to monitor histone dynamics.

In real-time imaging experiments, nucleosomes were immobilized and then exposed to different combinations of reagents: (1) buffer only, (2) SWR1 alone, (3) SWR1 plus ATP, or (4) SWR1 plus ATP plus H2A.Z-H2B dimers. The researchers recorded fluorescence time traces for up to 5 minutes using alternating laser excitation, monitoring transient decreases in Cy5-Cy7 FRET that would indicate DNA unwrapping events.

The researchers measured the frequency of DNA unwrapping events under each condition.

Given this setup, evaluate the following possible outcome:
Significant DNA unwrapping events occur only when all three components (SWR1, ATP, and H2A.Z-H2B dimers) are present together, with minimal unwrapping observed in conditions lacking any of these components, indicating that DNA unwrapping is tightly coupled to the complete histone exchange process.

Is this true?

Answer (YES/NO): NO